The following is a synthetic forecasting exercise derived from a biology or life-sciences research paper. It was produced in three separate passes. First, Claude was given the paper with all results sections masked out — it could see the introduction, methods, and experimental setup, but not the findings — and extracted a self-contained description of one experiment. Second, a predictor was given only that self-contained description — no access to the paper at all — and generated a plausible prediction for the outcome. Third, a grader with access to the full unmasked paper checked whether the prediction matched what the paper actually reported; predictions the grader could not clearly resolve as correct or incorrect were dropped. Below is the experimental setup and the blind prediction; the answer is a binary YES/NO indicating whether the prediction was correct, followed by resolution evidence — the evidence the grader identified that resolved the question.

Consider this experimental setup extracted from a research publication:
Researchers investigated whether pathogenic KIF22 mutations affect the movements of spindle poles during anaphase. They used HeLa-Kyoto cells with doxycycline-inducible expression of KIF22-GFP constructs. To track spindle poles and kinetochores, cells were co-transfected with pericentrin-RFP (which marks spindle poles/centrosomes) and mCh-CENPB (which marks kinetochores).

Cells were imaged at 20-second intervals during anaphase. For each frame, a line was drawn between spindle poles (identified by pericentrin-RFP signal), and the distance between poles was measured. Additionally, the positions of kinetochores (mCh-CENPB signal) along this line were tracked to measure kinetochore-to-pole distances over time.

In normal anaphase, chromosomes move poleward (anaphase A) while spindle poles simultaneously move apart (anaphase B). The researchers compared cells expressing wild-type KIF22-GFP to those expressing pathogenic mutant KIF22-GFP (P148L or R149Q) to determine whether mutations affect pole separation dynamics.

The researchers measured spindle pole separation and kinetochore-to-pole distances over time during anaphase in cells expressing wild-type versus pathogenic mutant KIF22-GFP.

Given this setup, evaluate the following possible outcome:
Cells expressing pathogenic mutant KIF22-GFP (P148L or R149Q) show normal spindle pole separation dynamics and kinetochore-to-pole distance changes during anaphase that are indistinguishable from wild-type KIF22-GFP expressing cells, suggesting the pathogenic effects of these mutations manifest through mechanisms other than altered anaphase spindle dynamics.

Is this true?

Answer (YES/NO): NO